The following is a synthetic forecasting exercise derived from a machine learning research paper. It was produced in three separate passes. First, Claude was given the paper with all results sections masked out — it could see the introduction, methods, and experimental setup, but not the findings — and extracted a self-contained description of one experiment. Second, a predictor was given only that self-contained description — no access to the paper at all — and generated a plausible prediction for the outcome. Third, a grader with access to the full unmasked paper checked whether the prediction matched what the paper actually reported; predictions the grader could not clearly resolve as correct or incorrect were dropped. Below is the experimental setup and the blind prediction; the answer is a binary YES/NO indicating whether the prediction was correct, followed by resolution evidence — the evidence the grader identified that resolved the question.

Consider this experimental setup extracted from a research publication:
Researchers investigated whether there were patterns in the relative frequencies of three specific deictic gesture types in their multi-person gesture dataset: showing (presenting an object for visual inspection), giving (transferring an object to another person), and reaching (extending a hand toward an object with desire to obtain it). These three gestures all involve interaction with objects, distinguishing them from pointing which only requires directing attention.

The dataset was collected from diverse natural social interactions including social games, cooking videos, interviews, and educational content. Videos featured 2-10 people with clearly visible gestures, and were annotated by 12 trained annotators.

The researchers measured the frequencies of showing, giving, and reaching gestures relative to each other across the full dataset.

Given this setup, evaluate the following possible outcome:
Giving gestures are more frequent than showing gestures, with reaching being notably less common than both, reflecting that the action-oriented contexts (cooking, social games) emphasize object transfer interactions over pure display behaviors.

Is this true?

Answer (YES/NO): NO